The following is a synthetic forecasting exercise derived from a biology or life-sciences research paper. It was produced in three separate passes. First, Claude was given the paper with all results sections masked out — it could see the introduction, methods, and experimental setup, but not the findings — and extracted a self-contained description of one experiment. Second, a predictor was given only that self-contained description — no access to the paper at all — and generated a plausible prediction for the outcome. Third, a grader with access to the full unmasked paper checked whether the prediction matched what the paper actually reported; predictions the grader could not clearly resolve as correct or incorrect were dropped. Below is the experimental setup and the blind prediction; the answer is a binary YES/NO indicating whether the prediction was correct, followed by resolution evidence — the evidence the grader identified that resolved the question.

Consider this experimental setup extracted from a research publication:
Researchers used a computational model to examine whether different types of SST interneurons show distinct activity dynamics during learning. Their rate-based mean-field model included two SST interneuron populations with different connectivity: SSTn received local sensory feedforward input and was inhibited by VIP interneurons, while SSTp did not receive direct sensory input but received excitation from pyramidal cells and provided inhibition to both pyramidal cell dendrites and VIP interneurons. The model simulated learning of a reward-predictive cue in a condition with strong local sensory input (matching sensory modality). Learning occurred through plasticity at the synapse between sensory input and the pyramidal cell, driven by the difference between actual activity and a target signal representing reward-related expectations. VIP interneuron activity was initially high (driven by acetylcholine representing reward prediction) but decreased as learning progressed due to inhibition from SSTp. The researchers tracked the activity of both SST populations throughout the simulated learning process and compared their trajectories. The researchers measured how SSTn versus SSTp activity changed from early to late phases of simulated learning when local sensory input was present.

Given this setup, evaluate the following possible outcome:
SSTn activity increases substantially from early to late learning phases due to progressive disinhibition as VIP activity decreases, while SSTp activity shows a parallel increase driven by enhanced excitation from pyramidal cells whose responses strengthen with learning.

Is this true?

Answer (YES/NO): NO